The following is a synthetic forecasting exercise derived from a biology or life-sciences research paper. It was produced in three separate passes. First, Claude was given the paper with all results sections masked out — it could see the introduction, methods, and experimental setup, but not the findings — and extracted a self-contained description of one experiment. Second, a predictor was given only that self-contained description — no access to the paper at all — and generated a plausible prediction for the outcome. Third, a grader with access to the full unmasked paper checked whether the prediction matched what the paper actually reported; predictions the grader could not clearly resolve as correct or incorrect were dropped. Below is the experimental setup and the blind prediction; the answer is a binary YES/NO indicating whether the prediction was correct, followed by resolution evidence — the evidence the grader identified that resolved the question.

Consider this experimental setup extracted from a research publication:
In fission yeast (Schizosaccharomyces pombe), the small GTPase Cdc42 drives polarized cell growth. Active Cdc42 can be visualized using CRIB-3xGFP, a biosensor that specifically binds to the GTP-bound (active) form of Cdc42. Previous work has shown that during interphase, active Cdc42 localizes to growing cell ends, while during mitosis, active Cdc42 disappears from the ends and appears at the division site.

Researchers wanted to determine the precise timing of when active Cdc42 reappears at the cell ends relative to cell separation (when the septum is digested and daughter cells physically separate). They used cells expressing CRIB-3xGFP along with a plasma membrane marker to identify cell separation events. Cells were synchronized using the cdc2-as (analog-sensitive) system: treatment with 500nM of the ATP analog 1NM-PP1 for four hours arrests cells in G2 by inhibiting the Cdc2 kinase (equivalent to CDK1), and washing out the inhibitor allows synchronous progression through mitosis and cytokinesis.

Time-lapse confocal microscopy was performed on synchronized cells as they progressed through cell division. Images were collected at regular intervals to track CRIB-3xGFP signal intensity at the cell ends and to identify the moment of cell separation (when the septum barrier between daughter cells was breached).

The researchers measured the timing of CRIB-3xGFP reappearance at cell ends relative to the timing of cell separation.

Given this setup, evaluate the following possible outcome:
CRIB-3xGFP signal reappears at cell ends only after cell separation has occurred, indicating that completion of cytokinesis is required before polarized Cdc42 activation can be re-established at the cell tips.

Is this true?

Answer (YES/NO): YES